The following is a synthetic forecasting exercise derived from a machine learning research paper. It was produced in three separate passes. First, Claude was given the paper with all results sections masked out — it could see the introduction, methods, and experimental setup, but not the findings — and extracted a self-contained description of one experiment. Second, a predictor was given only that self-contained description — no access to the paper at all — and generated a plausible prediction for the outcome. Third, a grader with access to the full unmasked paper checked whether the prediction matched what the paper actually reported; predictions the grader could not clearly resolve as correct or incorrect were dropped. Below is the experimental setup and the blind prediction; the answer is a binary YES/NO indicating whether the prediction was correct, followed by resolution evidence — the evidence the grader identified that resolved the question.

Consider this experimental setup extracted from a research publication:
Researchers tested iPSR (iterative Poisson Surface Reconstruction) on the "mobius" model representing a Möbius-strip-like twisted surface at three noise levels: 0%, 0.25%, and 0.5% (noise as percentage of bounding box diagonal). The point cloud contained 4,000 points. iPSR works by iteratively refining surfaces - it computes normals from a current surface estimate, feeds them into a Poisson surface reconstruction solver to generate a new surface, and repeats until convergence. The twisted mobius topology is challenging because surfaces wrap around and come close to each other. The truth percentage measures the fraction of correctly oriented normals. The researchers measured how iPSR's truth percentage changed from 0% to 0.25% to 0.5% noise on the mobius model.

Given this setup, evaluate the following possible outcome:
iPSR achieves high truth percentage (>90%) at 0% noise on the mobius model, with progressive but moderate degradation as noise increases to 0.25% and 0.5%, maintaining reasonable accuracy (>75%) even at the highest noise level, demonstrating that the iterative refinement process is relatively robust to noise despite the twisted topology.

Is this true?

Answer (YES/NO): NO